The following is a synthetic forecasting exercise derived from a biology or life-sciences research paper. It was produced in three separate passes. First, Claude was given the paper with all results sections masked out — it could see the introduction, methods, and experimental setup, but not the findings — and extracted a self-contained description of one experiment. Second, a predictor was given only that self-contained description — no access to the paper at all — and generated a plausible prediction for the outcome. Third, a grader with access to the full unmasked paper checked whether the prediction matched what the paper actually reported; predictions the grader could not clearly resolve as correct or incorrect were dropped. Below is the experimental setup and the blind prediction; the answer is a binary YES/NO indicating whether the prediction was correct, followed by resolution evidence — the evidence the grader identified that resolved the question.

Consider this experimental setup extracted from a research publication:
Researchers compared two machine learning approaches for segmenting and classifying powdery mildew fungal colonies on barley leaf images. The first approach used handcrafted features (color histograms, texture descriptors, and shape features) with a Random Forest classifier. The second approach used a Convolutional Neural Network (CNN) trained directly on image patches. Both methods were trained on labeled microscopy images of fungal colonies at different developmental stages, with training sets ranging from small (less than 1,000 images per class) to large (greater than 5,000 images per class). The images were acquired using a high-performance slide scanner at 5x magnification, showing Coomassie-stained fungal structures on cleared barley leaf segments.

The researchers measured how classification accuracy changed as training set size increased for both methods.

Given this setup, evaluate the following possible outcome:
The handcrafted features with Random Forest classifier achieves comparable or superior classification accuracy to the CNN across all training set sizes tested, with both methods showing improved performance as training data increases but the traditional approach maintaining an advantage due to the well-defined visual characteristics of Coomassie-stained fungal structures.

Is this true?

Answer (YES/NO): NO